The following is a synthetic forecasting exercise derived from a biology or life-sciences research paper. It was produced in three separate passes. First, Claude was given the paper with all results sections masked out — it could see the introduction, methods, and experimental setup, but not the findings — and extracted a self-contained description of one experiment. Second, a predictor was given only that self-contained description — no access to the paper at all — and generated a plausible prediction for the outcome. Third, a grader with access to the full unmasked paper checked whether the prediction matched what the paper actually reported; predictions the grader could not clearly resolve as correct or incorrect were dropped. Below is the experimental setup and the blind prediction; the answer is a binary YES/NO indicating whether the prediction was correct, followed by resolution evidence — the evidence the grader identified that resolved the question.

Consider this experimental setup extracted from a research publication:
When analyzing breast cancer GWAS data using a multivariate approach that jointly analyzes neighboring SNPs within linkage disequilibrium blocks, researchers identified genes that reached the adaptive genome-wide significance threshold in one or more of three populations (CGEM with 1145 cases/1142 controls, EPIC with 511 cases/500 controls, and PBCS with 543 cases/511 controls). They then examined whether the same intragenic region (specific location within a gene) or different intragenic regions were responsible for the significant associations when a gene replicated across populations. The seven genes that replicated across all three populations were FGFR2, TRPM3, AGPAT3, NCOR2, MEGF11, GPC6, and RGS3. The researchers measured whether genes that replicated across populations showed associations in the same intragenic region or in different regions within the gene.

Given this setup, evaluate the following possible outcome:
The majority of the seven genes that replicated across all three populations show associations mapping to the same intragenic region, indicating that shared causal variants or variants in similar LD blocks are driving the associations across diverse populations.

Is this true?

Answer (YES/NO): NO